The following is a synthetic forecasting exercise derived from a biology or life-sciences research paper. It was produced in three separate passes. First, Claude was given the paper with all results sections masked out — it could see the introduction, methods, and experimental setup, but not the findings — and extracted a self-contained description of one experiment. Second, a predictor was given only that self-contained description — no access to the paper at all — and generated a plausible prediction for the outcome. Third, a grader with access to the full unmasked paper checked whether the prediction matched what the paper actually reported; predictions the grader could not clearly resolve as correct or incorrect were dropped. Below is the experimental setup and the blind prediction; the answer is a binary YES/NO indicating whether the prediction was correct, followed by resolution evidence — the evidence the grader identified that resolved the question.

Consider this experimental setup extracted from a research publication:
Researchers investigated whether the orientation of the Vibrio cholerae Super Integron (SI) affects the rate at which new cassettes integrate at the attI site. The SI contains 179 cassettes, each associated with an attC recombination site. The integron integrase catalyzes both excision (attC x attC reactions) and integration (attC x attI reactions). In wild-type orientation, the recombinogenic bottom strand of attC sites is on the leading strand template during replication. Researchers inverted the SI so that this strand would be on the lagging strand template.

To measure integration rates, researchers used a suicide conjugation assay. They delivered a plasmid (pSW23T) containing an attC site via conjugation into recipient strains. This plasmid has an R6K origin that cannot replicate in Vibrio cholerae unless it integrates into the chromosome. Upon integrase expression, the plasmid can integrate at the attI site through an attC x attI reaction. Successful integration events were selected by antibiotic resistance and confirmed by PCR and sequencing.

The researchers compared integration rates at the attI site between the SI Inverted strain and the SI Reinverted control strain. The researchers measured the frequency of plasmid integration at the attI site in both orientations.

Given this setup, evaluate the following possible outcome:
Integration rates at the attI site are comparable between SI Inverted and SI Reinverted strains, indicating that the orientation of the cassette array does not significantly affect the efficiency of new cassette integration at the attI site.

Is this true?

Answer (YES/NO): YES